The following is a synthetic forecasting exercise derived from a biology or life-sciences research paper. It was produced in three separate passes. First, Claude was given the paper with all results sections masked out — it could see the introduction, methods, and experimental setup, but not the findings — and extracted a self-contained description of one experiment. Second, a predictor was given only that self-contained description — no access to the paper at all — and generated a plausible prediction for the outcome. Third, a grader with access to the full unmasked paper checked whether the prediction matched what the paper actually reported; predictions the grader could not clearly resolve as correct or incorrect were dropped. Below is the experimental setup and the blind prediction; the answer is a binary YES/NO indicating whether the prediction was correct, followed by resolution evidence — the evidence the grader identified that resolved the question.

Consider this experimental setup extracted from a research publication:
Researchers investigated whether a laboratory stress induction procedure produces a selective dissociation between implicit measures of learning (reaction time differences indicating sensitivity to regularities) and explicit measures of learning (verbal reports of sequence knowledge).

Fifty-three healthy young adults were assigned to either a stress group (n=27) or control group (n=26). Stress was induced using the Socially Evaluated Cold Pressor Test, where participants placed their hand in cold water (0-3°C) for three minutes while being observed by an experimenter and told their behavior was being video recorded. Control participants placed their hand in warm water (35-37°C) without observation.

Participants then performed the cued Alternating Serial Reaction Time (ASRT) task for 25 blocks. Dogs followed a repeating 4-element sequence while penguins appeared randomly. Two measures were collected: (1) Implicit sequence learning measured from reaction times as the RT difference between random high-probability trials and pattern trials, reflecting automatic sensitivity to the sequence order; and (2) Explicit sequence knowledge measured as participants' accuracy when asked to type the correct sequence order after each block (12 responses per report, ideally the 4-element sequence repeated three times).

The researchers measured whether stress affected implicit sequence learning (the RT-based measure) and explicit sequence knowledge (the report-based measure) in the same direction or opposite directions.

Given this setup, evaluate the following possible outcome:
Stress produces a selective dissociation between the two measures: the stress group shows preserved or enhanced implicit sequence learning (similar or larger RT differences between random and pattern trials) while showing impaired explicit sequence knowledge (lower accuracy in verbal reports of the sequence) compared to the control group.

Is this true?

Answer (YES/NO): YES